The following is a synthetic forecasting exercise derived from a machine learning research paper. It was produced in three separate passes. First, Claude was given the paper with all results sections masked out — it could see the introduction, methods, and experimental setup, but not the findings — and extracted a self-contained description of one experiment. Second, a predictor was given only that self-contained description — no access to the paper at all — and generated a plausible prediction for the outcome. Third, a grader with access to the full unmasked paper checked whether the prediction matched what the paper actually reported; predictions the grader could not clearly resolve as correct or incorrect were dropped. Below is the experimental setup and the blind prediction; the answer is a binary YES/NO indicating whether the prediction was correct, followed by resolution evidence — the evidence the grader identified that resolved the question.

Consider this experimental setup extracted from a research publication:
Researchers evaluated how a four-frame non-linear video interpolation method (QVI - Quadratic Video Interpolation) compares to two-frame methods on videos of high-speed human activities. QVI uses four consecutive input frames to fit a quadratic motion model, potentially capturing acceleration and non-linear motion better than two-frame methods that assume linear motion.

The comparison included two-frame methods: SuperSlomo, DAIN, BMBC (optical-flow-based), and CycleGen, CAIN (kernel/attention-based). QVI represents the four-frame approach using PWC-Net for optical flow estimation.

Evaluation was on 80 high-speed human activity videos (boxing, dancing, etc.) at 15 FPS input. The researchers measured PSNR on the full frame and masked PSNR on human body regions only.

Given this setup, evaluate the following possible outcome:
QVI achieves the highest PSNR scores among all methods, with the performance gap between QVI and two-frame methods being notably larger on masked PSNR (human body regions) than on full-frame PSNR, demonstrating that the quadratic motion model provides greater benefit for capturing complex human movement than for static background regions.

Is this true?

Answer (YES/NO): NO